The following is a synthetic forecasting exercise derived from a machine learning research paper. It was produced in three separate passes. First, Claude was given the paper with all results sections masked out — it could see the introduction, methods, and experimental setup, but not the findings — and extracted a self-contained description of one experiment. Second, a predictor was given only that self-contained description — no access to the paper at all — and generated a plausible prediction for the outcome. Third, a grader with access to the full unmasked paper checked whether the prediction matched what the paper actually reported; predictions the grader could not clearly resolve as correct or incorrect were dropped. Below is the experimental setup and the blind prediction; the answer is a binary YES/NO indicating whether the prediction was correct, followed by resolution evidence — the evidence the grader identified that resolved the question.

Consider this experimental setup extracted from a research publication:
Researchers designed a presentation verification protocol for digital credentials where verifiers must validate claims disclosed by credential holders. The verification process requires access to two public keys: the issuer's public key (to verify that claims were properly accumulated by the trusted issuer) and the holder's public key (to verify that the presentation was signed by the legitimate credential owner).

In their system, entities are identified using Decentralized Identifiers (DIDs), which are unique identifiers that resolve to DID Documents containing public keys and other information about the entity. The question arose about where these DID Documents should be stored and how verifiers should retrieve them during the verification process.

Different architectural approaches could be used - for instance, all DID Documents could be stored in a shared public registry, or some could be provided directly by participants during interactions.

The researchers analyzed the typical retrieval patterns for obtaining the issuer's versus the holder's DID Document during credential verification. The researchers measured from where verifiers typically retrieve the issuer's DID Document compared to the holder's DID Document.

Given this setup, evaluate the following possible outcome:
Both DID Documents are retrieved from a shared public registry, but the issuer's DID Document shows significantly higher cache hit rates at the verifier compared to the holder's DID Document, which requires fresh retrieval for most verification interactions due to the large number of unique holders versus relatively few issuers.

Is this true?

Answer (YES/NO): NO